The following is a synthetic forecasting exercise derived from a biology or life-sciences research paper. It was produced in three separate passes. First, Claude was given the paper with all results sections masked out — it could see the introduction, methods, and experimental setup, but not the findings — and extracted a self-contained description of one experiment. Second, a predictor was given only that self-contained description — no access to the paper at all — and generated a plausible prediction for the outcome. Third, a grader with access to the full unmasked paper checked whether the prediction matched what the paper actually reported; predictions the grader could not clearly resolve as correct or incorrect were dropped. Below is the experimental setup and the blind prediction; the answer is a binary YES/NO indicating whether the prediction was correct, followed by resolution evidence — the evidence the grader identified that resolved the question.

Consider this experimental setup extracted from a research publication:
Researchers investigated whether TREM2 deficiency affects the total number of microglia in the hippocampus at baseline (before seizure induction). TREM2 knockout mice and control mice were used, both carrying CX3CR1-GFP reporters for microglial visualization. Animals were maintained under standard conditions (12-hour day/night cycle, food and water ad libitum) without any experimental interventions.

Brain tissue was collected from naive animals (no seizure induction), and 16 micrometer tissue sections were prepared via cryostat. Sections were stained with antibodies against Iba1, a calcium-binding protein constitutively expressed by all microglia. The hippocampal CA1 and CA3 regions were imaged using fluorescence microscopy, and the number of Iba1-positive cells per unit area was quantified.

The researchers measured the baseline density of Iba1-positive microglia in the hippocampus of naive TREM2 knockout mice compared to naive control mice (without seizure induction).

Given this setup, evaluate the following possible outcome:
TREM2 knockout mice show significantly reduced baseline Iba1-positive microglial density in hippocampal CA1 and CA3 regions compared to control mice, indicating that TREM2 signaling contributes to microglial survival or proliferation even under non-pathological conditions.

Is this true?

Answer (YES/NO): NO